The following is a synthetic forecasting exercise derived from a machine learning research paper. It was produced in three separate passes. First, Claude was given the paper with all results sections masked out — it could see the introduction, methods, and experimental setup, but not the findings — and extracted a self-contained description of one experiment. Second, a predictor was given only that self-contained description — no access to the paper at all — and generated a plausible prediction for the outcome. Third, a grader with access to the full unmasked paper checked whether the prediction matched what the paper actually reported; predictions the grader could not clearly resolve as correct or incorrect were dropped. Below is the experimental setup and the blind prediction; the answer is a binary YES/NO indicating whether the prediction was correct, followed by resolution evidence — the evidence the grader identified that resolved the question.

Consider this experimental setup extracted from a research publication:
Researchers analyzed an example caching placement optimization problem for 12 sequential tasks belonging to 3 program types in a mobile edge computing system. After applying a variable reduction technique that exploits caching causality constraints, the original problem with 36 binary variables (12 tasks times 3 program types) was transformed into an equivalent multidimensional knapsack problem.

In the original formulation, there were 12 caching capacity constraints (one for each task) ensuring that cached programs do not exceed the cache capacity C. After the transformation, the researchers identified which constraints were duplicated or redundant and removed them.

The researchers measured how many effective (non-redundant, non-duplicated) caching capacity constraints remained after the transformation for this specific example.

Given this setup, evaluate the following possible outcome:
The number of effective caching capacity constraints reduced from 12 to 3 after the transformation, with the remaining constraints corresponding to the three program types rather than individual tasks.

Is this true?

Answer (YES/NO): NO